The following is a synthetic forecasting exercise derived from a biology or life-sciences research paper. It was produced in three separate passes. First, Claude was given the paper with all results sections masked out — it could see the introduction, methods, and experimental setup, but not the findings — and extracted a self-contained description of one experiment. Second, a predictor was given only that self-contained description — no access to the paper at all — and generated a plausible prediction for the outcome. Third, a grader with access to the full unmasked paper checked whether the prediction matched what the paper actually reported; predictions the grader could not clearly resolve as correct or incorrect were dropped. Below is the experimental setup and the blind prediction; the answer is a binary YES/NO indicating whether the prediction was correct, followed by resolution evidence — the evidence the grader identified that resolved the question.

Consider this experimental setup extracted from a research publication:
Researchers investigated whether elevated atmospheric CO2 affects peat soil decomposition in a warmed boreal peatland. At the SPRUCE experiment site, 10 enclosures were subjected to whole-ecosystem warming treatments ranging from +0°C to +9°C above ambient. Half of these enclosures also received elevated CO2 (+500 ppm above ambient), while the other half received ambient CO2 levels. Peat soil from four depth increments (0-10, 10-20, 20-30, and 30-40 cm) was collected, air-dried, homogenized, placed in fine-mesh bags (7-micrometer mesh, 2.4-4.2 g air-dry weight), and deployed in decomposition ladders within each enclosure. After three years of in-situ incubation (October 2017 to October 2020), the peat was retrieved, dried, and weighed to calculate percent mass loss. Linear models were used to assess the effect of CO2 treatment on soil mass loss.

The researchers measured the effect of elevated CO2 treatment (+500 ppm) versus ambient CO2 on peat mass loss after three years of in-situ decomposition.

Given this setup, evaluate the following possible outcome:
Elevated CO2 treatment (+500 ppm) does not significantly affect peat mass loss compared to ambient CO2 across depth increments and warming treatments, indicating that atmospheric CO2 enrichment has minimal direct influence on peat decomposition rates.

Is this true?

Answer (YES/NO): YES